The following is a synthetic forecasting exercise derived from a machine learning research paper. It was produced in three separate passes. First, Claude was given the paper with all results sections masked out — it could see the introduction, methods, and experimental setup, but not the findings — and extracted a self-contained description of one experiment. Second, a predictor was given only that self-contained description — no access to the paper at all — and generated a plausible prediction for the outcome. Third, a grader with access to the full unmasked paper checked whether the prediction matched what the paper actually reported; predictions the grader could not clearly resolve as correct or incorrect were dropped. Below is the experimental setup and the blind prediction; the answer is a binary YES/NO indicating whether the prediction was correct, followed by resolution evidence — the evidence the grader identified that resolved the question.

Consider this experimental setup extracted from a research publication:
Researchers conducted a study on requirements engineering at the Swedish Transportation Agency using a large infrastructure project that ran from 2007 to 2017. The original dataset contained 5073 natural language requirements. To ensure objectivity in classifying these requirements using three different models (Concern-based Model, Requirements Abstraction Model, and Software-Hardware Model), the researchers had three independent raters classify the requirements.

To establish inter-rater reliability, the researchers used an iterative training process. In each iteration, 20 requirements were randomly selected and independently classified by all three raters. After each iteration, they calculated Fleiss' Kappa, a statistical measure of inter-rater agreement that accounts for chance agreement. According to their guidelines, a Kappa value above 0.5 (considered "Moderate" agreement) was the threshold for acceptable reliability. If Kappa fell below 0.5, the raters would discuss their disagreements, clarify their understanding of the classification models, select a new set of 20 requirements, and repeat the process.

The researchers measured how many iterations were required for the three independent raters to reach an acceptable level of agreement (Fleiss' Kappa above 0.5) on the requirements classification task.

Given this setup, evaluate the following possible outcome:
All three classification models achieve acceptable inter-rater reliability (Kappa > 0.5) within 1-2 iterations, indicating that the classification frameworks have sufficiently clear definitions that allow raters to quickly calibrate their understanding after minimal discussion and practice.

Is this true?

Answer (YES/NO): NO